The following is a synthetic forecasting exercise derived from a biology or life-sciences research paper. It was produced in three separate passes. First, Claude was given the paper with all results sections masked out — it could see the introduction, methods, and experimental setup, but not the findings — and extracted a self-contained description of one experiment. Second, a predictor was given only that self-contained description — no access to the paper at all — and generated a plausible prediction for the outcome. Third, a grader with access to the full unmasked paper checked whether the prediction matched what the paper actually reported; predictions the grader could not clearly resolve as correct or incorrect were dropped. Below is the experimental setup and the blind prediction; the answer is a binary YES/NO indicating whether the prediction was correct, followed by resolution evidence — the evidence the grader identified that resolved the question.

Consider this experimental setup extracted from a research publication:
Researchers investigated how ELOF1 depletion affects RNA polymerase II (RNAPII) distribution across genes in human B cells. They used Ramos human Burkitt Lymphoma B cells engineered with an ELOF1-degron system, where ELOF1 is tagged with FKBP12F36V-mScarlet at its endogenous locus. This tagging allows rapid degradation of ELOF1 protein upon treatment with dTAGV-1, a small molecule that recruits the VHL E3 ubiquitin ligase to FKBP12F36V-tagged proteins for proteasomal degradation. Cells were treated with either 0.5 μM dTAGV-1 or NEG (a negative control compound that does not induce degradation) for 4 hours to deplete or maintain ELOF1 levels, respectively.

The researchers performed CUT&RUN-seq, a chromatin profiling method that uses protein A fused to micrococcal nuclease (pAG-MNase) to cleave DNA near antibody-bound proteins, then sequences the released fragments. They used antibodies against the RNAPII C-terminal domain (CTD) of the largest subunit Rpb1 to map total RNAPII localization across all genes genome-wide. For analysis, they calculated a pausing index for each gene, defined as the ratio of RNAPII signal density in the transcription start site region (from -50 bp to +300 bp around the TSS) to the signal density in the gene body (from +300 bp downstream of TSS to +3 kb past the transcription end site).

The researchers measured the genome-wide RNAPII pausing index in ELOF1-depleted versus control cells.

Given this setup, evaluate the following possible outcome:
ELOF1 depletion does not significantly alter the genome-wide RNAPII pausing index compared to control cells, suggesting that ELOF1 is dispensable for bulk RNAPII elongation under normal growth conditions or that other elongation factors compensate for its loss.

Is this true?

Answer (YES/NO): NO